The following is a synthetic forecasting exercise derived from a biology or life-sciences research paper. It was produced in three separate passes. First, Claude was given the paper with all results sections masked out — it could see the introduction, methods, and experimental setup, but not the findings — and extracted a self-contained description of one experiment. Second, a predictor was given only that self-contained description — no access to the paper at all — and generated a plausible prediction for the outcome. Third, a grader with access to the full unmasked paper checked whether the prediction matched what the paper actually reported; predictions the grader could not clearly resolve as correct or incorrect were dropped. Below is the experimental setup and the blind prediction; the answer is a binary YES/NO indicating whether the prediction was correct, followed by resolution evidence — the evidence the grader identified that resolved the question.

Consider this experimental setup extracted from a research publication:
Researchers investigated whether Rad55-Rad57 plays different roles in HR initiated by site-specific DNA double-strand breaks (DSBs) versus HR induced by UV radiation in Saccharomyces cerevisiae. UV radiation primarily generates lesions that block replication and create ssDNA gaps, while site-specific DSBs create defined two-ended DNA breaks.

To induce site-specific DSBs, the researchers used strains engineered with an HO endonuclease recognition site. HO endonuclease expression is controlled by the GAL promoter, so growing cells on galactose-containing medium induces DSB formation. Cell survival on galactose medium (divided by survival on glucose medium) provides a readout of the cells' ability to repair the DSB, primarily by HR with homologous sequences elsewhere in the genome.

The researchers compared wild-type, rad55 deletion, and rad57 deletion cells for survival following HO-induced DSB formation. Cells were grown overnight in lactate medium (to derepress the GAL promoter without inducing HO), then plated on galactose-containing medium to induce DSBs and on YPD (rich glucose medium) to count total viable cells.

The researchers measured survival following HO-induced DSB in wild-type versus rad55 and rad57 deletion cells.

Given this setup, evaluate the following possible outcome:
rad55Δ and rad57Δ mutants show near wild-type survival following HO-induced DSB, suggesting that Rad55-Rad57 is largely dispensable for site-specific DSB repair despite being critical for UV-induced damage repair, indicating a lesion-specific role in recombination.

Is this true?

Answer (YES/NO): NO